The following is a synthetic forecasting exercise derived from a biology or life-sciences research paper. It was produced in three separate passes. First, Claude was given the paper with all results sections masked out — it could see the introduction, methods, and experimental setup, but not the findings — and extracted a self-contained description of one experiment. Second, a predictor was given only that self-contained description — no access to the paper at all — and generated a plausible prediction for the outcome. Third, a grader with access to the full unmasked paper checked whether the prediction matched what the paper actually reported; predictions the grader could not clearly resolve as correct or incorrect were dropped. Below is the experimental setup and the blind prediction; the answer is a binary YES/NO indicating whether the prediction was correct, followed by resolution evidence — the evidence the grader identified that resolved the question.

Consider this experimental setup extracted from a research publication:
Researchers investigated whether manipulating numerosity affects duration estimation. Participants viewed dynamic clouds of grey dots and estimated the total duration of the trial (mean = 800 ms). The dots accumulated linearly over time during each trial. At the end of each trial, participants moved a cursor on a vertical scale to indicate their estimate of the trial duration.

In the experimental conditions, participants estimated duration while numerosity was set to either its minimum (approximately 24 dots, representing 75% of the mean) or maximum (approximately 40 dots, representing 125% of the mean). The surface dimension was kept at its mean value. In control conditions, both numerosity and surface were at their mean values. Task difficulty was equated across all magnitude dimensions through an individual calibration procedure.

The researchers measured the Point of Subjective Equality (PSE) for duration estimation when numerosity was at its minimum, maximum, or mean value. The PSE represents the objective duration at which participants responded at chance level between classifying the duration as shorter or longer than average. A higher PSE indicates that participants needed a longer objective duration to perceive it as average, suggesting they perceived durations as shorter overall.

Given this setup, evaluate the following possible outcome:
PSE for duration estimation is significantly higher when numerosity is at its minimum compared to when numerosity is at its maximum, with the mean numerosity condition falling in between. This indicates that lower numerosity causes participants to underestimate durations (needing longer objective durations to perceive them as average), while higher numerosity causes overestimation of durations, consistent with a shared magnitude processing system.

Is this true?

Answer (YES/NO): NO